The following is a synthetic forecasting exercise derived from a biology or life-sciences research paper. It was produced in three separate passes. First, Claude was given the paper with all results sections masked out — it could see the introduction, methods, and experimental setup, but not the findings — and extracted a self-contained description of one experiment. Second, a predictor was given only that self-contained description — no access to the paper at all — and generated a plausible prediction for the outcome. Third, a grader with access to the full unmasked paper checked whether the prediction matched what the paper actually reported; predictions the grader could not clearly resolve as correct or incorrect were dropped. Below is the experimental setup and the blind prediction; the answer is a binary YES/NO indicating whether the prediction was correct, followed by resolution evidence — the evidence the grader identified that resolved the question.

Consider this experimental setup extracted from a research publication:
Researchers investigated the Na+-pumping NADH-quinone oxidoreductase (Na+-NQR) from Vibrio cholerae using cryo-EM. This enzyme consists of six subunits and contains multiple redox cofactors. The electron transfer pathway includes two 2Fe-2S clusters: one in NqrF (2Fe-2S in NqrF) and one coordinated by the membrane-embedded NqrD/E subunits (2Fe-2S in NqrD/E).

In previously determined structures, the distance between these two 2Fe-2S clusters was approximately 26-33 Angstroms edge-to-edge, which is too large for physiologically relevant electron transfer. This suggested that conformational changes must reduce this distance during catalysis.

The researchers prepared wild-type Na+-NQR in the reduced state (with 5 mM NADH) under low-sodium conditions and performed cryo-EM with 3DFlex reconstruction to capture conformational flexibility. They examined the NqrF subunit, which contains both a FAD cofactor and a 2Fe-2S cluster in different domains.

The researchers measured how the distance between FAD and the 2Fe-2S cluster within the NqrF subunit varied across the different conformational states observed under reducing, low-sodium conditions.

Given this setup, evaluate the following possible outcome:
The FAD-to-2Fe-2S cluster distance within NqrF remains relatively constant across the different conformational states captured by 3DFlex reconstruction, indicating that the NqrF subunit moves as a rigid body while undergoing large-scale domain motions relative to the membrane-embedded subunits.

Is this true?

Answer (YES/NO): NO